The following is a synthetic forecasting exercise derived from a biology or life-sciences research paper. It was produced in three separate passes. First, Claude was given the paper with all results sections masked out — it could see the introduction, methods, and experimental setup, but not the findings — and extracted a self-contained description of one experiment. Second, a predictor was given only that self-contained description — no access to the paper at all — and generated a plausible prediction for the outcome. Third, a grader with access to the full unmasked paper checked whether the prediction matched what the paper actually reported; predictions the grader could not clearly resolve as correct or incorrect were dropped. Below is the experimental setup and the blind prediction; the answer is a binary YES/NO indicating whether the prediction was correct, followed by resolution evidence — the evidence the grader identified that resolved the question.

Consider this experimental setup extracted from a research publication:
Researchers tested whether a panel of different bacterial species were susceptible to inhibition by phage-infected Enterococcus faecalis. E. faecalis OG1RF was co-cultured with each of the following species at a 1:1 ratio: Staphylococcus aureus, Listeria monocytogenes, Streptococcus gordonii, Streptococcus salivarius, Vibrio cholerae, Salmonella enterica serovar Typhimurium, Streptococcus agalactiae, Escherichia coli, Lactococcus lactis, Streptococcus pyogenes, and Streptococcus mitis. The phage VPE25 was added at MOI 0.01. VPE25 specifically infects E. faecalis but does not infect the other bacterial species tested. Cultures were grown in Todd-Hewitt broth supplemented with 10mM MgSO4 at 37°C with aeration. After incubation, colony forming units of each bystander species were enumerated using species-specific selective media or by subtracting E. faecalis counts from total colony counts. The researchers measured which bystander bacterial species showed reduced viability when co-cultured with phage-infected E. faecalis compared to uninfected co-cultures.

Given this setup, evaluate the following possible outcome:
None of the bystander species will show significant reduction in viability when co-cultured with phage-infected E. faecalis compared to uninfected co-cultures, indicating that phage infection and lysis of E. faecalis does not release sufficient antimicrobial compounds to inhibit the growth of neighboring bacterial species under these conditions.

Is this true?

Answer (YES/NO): NO